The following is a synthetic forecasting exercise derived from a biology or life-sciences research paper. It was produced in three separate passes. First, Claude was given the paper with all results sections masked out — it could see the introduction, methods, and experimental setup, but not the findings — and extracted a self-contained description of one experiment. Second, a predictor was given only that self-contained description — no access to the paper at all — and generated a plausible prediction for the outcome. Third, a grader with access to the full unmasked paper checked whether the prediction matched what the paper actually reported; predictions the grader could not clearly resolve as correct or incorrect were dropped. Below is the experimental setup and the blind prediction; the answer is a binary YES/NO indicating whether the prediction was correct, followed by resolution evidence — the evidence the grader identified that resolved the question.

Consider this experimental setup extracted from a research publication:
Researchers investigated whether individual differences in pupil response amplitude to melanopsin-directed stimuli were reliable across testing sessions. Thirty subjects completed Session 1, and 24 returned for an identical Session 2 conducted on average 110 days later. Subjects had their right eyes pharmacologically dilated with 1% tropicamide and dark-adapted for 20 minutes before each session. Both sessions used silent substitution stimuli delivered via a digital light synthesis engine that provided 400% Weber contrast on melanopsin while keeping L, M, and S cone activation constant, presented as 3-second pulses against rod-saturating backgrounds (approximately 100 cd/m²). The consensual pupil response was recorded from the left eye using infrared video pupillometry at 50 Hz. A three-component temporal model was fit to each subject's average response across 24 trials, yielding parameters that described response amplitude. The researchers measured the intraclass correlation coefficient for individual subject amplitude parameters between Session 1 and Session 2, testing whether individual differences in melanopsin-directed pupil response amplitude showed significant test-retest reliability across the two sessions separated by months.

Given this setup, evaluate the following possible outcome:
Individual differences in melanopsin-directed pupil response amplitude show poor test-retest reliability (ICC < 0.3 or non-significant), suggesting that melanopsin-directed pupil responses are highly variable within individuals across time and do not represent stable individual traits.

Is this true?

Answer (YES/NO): YES